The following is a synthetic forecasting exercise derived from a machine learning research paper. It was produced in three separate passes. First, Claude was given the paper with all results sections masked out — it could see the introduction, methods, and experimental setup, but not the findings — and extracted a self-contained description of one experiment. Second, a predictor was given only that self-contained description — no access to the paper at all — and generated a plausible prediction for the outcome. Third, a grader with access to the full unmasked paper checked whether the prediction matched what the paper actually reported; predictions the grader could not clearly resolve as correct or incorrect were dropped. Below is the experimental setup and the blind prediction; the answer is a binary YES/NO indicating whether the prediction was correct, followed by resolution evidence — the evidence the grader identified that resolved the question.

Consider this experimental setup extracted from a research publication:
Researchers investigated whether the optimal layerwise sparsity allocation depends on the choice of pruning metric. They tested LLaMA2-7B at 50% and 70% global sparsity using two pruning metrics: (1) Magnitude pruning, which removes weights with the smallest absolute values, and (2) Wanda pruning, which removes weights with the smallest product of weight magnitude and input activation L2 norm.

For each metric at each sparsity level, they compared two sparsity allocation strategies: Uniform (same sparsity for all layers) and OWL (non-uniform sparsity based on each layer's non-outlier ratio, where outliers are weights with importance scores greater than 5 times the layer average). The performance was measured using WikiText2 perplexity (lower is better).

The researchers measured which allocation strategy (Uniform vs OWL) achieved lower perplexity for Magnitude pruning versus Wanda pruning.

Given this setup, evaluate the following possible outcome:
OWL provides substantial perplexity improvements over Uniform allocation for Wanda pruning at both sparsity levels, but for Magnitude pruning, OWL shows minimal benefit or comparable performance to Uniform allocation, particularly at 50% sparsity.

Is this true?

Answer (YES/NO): NO